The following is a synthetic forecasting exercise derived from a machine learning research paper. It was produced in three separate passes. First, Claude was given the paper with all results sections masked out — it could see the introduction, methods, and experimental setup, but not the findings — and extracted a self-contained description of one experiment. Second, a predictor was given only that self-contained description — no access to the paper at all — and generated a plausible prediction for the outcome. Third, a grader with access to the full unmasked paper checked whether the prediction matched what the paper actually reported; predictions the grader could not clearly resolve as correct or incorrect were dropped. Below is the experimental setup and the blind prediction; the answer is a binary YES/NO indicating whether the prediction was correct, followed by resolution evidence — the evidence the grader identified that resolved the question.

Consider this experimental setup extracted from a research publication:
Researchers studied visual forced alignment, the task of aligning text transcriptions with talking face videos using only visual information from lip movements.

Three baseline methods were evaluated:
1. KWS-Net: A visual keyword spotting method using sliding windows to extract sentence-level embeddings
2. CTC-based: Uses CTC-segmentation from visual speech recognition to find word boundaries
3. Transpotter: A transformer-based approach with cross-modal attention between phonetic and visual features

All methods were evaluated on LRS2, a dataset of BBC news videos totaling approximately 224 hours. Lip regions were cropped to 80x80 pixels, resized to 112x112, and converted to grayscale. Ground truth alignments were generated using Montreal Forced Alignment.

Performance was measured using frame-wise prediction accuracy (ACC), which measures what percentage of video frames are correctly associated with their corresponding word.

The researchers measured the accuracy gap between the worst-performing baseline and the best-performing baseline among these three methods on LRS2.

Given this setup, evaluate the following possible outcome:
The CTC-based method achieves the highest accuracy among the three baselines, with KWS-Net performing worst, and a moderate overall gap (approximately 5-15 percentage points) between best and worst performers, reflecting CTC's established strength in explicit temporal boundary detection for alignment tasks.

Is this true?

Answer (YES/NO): NO